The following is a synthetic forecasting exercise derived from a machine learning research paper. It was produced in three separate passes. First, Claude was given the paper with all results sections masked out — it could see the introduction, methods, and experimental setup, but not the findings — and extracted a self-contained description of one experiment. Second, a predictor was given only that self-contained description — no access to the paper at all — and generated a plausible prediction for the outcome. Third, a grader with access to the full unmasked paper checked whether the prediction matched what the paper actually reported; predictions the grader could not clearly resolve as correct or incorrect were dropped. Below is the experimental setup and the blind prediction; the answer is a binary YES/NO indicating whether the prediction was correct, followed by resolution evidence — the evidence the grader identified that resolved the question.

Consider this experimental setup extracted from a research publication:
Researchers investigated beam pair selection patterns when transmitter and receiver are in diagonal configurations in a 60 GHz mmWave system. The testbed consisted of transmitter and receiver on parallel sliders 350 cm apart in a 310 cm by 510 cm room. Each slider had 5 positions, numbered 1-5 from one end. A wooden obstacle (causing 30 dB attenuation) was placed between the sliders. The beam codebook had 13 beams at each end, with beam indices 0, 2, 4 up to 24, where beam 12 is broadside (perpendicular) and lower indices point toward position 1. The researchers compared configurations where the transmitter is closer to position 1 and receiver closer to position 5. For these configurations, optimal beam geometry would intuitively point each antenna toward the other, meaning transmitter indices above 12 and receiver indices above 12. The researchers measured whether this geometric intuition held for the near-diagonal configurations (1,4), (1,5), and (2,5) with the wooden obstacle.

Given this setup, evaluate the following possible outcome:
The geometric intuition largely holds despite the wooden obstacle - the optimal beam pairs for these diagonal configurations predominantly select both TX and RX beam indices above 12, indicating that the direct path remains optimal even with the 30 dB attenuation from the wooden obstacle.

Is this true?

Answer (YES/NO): YES